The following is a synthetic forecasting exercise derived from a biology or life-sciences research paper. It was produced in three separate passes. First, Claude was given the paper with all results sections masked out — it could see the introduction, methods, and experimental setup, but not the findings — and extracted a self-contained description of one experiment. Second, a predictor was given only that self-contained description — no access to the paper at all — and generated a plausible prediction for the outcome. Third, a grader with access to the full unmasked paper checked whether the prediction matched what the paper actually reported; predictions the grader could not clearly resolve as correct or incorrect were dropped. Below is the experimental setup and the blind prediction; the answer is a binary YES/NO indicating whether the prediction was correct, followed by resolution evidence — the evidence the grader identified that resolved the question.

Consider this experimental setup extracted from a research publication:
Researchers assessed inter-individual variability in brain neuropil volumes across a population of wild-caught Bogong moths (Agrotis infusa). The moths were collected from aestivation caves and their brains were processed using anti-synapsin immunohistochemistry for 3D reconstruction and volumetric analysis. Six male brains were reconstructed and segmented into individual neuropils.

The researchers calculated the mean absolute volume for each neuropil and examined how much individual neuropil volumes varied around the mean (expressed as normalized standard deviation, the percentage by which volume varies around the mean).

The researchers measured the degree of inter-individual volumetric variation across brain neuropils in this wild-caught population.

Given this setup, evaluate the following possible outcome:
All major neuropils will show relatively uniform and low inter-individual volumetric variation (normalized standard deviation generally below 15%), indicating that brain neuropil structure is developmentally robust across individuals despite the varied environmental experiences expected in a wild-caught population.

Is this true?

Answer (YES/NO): NO